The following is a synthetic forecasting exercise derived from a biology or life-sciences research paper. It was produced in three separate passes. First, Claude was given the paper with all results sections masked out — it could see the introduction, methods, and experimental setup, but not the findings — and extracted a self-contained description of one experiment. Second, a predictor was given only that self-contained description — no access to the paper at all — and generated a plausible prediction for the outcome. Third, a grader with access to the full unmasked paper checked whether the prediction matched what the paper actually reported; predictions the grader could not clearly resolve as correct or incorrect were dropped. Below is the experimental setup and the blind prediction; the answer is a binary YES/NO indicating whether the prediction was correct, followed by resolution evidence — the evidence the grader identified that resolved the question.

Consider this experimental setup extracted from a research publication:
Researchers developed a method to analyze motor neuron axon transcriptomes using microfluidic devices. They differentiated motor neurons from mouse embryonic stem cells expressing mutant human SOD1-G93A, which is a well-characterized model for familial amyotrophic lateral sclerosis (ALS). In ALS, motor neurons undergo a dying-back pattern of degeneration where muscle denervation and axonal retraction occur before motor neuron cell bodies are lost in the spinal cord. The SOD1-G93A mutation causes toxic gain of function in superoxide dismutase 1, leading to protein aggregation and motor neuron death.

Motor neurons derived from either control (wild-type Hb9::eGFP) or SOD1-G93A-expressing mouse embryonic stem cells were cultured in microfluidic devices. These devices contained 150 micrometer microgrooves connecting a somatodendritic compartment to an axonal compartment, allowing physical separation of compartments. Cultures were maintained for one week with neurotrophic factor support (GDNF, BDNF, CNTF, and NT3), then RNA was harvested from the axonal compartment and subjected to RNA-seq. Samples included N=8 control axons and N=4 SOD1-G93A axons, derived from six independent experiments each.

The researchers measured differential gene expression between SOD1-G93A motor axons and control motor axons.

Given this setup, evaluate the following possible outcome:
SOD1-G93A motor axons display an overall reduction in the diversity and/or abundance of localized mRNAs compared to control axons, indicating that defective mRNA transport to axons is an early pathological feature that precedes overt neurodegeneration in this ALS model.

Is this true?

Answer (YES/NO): NO